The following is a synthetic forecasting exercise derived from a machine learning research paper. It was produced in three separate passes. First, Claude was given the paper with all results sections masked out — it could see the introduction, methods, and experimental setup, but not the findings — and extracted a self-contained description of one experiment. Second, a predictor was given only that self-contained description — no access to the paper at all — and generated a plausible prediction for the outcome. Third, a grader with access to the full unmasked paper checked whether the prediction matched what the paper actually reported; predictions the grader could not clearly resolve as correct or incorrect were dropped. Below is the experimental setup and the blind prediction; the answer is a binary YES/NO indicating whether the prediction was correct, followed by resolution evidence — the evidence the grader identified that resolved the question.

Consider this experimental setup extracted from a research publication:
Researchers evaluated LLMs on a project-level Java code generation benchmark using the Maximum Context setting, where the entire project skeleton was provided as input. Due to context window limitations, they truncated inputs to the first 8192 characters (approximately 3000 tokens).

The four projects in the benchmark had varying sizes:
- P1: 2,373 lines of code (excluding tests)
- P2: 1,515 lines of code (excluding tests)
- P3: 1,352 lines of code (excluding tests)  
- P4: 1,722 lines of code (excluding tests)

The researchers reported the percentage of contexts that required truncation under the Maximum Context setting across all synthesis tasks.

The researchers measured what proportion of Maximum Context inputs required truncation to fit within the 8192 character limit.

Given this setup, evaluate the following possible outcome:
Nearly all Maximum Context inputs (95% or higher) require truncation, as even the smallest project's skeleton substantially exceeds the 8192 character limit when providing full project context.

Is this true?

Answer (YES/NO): NO